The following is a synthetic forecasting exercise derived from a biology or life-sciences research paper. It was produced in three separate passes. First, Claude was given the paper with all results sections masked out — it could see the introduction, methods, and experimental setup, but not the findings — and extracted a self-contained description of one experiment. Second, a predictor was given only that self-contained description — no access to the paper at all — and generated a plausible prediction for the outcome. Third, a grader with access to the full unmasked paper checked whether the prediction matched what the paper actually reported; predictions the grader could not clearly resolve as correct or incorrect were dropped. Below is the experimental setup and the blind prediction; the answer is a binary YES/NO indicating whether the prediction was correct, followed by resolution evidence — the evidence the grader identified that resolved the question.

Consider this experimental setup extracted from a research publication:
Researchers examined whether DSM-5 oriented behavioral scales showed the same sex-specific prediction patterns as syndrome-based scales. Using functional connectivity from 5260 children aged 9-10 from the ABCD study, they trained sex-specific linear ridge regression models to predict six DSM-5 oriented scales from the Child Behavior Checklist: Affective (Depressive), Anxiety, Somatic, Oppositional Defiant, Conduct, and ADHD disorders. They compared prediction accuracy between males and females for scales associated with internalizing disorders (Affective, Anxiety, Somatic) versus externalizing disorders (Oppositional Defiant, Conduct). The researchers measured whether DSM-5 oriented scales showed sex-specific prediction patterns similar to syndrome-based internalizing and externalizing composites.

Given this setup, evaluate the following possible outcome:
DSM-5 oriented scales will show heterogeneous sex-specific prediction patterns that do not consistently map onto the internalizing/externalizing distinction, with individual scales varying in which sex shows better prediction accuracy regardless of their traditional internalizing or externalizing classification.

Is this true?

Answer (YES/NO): YES